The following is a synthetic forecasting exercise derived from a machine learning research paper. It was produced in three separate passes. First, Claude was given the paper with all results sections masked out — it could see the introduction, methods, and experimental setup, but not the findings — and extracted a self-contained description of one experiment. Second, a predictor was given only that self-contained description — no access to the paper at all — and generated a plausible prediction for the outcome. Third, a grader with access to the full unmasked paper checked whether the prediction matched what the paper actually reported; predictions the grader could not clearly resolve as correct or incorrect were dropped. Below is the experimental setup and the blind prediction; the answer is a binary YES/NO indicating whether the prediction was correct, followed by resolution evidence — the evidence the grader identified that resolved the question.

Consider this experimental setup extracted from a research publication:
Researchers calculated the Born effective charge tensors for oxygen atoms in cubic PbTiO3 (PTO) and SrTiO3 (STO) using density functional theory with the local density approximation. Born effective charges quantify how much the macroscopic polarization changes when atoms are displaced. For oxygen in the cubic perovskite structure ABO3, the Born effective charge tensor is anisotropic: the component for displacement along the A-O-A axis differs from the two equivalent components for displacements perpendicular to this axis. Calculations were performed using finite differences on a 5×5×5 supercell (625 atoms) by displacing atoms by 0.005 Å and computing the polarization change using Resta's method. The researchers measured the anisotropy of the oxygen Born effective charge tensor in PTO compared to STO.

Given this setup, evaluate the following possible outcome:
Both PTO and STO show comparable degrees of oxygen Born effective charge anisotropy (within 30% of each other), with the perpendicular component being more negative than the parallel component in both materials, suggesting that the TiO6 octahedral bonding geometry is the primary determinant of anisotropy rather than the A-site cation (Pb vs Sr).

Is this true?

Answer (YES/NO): YES